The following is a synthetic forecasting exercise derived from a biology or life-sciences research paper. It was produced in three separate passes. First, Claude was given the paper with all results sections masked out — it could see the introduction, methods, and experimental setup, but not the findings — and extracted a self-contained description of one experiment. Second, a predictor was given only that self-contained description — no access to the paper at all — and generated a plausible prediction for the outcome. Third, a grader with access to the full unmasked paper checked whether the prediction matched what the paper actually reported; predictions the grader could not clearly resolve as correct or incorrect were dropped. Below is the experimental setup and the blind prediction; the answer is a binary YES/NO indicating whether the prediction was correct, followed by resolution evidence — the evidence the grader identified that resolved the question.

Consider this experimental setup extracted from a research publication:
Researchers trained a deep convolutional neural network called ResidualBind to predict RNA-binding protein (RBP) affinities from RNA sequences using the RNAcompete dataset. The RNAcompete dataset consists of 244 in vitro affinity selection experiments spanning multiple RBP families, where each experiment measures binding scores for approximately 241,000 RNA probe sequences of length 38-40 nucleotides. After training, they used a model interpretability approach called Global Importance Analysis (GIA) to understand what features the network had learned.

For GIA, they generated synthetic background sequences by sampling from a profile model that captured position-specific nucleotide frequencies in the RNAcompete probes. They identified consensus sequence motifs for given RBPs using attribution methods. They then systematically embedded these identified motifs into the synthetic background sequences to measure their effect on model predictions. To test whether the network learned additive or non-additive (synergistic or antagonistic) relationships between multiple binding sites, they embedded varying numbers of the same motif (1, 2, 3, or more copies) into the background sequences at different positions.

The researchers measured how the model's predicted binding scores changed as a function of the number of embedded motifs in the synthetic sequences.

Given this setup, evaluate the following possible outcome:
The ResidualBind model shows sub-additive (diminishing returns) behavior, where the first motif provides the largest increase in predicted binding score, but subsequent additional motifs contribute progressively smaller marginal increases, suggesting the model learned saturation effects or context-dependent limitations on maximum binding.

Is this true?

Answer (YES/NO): NO